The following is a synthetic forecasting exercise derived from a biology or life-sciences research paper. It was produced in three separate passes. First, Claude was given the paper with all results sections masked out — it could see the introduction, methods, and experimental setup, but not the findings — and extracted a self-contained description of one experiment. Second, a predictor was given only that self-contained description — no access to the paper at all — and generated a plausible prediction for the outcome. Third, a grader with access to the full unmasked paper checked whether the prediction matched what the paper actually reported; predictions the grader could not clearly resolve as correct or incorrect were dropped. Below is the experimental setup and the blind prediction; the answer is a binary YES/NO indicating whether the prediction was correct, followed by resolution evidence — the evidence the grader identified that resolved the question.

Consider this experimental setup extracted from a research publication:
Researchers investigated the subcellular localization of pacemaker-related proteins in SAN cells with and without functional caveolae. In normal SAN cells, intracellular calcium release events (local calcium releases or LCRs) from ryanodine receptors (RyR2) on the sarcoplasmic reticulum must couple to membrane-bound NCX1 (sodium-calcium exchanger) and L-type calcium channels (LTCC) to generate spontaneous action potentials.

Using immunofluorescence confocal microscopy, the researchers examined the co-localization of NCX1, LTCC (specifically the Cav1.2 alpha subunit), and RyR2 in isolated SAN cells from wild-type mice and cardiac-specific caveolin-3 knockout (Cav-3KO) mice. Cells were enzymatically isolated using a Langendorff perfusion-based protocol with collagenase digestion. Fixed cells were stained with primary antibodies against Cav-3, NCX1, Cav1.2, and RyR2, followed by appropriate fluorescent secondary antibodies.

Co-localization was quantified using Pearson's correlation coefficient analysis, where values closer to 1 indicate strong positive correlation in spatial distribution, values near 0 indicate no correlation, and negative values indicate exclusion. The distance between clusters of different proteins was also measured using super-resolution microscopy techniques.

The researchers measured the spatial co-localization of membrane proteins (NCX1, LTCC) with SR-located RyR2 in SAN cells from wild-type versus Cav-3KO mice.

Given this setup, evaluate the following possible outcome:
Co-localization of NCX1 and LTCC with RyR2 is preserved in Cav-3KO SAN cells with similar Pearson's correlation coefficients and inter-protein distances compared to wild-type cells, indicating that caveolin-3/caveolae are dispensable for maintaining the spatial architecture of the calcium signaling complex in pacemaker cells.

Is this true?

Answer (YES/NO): NO